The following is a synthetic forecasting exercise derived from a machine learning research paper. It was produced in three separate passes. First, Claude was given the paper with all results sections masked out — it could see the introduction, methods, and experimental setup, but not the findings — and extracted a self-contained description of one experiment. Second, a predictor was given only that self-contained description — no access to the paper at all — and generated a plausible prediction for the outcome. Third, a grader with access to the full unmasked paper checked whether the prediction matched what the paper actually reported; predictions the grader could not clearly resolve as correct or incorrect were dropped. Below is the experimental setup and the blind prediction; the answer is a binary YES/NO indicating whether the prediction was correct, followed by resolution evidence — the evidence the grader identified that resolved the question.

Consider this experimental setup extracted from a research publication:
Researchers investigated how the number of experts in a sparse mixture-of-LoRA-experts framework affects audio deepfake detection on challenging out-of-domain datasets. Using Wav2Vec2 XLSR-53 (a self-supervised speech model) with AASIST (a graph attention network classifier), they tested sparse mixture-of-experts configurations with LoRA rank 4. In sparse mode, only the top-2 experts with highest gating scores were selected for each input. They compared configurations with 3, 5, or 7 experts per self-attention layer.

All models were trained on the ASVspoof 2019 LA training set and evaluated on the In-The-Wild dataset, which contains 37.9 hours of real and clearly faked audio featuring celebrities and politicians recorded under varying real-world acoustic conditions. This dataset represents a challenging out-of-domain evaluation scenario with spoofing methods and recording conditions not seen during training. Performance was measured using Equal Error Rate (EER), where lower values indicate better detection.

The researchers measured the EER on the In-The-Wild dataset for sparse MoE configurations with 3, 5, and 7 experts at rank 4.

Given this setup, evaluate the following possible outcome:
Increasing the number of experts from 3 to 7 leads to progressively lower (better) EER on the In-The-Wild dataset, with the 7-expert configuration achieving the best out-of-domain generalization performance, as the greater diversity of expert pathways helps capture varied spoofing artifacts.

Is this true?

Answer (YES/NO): NO